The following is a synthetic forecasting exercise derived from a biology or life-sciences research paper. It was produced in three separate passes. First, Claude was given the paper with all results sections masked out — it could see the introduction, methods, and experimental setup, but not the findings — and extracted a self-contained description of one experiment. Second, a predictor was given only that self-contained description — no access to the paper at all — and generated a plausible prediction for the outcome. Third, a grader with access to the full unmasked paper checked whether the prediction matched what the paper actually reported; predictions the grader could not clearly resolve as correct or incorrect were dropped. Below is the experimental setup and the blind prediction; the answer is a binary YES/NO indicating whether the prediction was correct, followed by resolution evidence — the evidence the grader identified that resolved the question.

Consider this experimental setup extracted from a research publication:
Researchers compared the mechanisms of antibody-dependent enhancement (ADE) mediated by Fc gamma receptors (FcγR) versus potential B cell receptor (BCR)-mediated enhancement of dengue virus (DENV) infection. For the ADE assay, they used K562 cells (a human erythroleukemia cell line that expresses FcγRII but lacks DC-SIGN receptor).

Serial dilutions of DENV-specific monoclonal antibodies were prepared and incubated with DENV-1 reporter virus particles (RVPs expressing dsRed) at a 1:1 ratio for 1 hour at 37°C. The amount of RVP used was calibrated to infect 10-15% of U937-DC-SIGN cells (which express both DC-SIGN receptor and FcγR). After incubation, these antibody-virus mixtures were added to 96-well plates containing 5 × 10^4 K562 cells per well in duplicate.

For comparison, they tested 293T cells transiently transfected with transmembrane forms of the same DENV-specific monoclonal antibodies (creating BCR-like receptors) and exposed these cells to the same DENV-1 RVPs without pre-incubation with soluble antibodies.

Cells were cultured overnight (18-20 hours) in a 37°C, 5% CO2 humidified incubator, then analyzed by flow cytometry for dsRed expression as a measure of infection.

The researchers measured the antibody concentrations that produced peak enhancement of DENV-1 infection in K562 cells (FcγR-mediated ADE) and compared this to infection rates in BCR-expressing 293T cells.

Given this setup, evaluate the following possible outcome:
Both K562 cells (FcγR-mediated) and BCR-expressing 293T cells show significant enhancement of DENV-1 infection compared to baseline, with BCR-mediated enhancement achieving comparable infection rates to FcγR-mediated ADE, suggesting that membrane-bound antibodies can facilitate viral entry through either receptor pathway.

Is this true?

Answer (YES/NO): YES